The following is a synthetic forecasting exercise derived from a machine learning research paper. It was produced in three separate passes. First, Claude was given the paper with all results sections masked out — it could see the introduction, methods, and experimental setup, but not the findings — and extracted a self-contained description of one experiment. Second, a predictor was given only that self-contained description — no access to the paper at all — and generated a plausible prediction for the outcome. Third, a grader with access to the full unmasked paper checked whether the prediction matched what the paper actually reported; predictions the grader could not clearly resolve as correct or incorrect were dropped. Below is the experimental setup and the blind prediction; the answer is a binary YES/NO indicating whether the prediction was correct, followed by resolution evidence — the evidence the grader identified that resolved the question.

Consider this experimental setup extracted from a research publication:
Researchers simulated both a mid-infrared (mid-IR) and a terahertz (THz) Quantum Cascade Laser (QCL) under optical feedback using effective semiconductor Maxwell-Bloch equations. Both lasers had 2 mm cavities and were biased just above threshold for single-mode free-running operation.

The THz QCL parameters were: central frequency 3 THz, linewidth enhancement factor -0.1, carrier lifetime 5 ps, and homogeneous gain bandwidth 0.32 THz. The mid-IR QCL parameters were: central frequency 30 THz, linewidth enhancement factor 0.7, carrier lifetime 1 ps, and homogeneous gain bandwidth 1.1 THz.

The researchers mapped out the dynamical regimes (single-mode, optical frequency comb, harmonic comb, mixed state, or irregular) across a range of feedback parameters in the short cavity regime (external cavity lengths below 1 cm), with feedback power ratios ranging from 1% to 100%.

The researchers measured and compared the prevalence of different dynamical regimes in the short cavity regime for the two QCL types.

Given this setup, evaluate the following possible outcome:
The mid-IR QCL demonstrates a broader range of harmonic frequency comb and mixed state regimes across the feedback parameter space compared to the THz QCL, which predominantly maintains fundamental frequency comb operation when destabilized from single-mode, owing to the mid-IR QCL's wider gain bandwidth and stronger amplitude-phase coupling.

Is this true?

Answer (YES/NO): NO